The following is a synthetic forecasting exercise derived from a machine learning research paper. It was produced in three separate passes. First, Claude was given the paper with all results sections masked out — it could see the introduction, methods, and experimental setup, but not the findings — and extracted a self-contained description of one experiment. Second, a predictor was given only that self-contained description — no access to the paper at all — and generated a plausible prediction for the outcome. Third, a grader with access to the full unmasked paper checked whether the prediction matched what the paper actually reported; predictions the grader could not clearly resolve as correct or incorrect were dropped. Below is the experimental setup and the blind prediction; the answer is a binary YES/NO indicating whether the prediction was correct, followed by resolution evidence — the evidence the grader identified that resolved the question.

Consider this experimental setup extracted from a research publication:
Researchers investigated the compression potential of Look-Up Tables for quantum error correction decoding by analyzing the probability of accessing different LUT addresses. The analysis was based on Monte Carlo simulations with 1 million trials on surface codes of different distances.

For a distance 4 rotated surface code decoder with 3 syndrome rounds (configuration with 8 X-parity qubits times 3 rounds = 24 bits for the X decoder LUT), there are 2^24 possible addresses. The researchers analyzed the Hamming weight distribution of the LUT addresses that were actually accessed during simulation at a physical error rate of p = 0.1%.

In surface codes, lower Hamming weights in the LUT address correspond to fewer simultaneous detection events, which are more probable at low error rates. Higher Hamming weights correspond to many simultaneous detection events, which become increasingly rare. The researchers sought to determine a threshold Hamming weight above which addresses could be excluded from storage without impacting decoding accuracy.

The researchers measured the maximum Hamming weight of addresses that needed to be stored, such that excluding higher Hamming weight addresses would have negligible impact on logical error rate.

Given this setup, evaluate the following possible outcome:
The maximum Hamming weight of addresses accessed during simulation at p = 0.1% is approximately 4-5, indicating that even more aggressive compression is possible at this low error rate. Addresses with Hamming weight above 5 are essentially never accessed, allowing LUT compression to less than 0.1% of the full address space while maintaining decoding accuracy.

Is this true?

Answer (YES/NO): NO